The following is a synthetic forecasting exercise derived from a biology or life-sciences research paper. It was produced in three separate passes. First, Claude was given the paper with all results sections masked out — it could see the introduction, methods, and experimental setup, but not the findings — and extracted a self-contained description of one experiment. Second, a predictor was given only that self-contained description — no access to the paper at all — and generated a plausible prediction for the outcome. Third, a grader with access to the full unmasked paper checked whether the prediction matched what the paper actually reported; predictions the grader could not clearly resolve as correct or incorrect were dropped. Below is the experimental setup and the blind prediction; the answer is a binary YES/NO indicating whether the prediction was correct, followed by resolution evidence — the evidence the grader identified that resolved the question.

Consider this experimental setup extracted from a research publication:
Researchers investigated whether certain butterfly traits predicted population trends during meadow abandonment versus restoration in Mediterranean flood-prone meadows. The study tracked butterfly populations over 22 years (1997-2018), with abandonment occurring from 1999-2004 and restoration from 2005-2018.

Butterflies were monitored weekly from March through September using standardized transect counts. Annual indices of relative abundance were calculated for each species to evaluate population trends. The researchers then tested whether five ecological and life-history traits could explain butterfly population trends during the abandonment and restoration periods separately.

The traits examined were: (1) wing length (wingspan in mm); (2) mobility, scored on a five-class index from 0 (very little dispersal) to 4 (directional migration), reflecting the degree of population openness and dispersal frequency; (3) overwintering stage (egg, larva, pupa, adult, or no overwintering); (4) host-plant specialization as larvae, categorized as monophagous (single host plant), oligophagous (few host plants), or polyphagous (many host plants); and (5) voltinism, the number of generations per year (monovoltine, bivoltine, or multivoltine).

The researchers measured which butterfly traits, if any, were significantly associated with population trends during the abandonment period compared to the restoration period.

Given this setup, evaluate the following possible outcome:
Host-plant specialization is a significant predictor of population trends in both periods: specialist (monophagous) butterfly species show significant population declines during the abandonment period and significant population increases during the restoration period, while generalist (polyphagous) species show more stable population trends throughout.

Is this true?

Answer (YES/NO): NO